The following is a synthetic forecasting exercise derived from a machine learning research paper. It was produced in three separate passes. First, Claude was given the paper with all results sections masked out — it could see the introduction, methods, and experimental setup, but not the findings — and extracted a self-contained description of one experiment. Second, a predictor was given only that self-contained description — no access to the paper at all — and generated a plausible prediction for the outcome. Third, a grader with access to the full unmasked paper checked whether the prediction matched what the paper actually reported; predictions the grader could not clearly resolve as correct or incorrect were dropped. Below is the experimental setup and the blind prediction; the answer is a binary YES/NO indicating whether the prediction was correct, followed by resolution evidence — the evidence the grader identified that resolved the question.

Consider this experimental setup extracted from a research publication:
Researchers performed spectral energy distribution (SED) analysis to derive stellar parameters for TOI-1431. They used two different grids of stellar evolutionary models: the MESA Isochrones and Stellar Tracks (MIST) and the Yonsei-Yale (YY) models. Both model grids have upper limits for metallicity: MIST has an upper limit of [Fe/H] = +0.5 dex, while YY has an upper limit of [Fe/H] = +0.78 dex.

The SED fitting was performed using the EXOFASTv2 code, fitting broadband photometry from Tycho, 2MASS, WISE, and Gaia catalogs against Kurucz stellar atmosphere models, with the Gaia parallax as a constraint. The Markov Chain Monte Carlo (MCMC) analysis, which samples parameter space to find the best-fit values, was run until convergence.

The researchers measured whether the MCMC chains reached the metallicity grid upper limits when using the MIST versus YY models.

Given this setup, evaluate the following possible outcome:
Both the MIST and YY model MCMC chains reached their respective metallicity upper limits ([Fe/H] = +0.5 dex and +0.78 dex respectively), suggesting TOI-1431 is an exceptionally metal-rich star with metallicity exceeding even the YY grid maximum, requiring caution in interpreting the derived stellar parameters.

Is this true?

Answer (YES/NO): NO